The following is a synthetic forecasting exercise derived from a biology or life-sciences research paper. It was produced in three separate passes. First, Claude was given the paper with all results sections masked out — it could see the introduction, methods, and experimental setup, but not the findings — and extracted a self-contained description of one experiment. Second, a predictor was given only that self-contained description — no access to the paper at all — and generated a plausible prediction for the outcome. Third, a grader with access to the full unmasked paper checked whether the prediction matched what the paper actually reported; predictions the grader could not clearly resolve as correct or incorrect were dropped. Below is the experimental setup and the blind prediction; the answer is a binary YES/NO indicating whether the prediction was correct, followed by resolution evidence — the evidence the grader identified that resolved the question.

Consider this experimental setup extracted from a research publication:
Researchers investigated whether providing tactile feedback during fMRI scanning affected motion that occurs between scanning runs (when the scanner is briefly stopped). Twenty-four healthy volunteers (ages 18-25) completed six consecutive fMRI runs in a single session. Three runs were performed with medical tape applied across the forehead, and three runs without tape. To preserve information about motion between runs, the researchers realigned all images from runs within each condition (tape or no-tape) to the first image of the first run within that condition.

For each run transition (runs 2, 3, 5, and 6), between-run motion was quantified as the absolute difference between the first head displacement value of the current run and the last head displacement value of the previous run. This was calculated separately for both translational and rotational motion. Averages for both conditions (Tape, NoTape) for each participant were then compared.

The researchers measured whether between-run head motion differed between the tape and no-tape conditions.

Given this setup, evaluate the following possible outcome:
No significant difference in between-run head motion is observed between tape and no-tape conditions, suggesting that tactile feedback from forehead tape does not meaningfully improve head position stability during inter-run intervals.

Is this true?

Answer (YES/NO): NO